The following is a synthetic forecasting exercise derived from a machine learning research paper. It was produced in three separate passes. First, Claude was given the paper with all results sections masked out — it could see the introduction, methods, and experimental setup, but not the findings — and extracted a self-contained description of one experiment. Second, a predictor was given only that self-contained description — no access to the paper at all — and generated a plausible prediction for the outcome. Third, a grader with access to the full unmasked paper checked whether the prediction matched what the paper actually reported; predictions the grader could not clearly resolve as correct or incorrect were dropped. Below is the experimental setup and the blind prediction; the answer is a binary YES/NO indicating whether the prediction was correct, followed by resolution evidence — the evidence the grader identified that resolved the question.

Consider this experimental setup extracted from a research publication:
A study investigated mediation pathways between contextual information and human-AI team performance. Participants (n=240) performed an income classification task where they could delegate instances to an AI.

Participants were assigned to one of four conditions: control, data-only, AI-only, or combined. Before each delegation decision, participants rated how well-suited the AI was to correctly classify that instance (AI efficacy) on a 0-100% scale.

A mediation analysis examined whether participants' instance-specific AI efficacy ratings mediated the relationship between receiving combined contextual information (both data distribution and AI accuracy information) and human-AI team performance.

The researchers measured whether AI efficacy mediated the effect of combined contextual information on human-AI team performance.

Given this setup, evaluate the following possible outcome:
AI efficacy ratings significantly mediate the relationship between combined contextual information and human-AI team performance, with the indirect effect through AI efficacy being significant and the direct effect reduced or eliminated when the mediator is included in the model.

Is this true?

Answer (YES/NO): NO